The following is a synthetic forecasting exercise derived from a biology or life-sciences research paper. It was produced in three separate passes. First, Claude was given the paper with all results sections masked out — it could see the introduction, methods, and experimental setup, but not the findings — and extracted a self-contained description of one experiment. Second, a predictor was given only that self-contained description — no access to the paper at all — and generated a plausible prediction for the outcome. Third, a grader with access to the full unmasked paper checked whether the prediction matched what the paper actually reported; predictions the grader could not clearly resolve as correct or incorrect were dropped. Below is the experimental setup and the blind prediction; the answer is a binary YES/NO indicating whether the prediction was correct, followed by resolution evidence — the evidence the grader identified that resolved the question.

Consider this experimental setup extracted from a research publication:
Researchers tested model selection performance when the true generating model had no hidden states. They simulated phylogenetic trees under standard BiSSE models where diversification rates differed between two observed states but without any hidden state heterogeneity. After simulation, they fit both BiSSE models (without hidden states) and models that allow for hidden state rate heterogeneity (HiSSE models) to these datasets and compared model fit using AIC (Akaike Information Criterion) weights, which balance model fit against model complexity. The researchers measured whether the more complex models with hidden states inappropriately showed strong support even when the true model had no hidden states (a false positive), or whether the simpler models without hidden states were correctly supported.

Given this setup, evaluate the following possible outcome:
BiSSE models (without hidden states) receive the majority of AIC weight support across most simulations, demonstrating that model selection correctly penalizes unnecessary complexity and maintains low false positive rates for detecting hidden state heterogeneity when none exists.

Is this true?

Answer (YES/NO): YES